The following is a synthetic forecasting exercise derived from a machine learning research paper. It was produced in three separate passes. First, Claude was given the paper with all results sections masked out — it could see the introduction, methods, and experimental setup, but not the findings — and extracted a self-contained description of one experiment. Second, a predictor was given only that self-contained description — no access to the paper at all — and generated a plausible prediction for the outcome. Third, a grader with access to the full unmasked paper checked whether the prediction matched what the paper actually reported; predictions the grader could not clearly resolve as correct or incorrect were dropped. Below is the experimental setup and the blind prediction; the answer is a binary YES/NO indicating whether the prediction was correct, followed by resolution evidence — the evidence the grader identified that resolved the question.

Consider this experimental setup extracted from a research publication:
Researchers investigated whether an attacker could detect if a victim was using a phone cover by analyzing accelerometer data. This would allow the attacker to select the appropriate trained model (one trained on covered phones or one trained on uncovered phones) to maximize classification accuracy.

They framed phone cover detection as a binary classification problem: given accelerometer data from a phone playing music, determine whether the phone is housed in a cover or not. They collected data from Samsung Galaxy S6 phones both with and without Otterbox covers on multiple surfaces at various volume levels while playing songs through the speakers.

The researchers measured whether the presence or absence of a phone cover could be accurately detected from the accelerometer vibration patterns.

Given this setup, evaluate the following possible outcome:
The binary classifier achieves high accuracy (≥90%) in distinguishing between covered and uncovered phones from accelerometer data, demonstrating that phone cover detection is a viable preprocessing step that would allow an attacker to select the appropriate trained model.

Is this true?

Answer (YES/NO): NO